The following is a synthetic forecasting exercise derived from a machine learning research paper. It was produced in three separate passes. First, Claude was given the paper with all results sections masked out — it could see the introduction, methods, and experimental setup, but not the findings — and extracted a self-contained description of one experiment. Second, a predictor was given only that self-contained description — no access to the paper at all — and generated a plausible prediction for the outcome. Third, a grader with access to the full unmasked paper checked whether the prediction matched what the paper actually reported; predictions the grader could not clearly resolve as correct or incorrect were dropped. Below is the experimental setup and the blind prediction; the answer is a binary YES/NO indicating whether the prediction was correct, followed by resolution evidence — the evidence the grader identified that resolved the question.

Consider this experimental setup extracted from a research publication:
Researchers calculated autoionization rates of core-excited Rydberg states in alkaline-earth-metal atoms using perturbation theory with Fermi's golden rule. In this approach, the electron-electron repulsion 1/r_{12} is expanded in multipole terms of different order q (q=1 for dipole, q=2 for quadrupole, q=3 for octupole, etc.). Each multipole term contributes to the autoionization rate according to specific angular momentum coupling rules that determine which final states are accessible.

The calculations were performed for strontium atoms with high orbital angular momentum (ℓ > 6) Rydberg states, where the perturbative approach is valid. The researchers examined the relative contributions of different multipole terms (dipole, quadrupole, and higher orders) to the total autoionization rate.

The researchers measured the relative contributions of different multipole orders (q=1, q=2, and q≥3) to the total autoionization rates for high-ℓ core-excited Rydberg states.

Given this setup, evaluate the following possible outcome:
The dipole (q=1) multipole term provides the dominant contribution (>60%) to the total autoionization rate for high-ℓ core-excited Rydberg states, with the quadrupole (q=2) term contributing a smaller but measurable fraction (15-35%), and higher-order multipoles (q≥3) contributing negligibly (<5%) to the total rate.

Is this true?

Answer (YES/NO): NO